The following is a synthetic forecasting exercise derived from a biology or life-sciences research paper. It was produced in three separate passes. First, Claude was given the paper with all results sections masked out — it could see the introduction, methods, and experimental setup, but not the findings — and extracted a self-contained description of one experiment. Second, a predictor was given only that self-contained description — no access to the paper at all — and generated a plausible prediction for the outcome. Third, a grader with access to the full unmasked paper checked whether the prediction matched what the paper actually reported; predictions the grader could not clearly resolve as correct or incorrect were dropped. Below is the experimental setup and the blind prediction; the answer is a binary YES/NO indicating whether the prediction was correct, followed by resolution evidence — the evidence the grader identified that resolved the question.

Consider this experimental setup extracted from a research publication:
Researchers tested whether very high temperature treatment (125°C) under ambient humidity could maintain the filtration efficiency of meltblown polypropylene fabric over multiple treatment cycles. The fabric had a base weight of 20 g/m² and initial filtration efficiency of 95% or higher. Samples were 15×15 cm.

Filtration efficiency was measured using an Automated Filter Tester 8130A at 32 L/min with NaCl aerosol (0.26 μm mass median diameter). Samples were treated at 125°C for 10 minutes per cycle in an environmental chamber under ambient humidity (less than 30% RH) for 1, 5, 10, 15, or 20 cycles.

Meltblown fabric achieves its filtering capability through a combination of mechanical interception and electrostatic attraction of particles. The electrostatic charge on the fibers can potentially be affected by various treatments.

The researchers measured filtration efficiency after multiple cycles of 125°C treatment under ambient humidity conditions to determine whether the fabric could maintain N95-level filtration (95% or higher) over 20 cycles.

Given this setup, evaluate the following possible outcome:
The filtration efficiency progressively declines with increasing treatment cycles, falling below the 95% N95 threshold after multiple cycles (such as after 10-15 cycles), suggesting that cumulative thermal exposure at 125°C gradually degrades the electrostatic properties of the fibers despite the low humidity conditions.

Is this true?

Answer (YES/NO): NO